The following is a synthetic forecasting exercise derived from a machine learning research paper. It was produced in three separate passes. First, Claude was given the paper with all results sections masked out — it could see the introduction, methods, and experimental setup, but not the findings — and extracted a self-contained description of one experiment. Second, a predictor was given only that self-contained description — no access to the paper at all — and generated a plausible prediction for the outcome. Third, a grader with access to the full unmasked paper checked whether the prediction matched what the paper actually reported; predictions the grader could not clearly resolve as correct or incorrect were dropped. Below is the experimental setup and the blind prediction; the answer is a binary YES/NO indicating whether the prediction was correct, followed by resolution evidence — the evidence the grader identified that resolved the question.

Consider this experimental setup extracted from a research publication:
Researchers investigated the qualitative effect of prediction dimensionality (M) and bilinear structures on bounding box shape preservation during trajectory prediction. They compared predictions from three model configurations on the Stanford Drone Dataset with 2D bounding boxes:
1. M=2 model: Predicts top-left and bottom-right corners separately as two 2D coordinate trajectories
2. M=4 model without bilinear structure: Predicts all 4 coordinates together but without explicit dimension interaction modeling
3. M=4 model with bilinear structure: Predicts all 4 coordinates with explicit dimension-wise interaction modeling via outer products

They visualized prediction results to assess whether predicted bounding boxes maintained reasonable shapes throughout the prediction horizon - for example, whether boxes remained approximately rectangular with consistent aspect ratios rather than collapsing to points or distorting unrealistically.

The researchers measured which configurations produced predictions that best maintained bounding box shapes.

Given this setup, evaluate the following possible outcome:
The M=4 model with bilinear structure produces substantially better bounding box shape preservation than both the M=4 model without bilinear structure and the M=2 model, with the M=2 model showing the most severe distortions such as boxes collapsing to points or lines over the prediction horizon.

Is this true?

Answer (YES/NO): YES